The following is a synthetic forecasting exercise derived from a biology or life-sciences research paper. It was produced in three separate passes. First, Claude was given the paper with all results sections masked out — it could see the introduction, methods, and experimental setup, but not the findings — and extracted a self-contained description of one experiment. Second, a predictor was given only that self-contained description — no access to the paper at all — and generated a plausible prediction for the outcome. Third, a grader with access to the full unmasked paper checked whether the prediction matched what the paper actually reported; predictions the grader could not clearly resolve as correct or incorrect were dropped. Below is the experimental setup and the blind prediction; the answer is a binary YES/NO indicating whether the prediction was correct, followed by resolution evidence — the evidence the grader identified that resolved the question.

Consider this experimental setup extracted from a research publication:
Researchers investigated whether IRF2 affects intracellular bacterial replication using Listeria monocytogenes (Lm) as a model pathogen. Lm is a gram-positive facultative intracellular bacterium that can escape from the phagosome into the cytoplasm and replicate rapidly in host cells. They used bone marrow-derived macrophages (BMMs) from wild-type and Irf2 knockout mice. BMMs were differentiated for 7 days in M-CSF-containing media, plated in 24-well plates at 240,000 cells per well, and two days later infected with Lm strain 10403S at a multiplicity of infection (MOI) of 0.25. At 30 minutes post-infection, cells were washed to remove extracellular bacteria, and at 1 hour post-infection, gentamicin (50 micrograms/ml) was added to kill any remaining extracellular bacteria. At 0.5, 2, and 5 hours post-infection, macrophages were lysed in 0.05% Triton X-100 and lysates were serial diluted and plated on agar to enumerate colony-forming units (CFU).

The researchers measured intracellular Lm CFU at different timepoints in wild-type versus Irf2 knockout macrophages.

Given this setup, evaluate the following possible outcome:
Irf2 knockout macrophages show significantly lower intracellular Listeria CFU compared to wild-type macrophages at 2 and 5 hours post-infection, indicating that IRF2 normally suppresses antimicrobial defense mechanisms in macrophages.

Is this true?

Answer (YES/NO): YES